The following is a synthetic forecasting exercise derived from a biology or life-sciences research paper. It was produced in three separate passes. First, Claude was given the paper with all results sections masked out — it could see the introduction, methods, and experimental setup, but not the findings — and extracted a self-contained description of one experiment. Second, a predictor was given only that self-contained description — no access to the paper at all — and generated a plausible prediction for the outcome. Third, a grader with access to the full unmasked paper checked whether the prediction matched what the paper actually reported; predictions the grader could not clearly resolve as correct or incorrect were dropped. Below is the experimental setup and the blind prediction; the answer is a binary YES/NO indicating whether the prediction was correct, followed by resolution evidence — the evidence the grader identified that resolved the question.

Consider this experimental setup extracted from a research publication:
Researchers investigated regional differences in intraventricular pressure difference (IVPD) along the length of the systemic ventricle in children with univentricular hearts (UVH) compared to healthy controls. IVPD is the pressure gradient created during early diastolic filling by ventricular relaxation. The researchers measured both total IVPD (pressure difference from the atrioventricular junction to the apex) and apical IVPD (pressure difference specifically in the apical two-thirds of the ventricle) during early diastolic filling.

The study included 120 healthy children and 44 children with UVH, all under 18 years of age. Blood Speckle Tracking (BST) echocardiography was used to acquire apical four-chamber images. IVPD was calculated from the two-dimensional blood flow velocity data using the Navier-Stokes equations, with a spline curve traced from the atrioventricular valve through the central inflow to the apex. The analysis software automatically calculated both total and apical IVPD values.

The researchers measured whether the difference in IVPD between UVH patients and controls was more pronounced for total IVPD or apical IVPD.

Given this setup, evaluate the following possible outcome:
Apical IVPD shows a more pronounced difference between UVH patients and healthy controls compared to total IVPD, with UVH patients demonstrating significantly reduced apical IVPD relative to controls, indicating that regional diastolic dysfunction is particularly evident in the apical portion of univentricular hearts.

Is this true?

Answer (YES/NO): NO